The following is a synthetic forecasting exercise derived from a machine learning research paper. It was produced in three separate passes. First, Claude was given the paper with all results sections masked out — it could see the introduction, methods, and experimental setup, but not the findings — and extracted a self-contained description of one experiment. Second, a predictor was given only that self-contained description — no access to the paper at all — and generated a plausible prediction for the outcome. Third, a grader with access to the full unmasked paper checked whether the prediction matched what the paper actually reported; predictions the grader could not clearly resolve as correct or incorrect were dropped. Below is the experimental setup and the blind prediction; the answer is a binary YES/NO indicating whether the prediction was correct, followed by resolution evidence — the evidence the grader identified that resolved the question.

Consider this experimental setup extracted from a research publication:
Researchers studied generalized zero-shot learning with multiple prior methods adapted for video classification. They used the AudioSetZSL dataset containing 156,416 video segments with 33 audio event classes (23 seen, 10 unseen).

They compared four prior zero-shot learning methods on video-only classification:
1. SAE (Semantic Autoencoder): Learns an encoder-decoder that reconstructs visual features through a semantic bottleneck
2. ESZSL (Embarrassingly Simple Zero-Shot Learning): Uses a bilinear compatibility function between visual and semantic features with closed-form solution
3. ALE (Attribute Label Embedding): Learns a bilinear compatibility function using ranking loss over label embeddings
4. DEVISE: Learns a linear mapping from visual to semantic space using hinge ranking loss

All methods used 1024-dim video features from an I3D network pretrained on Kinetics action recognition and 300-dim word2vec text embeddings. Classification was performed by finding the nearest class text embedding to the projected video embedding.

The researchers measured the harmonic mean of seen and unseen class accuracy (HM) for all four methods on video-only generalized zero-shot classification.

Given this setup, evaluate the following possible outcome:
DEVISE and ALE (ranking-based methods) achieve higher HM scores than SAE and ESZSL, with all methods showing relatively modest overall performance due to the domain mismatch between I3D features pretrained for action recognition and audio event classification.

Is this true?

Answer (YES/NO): YES